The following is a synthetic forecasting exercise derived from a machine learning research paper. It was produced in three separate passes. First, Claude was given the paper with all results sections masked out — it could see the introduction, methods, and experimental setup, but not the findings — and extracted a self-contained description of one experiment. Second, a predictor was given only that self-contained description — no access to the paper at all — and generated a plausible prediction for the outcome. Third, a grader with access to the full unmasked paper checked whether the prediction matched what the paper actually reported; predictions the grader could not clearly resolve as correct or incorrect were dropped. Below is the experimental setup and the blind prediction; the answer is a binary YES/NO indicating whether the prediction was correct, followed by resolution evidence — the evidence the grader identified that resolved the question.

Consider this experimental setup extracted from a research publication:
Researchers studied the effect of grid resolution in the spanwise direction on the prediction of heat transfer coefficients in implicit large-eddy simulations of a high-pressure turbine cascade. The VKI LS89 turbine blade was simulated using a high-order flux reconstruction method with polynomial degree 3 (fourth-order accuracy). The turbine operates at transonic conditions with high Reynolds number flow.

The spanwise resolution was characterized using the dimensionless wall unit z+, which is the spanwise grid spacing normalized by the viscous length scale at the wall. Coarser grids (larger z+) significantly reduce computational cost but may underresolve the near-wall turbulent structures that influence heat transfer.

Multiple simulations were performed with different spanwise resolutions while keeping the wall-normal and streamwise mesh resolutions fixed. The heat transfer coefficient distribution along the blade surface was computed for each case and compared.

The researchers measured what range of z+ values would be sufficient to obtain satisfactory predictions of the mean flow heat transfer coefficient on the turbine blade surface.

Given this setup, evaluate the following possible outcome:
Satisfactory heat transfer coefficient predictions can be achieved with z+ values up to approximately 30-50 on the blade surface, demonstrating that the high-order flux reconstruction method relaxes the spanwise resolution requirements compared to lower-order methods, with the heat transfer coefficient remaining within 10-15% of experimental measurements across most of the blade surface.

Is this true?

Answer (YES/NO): NO